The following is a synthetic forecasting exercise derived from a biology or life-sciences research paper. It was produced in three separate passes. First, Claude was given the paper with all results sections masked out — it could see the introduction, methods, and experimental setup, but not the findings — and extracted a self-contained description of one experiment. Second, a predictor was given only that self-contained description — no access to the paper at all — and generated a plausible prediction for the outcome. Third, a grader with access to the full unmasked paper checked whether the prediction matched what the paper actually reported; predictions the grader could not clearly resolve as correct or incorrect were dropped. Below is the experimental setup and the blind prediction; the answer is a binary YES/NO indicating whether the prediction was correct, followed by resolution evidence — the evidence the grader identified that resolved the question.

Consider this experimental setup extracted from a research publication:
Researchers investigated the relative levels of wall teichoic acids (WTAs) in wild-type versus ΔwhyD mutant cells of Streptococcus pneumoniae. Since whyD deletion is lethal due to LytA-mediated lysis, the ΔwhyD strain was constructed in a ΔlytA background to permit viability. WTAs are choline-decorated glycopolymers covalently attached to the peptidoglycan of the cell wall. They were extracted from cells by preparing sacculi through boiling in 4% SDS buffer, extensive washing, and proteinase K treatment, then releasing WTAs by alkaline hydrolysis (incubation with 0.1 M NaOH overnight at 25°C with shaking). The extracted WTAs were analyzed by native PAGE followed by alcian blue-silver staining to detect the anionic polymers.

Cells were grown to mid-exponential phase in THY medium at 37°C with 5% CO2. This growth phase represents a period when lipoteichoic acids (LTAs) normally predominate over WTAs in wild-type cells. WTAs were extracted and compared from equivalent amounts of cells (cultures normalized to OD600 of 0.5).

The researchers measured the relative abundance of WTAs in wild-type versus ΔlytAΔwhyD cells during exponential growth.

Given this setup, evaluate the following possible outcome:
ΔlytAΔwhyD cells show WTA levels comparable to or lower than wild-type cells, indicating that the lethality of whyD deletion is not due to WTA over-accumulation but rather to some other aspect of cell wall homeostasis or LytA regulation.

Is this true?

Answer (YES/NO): NO